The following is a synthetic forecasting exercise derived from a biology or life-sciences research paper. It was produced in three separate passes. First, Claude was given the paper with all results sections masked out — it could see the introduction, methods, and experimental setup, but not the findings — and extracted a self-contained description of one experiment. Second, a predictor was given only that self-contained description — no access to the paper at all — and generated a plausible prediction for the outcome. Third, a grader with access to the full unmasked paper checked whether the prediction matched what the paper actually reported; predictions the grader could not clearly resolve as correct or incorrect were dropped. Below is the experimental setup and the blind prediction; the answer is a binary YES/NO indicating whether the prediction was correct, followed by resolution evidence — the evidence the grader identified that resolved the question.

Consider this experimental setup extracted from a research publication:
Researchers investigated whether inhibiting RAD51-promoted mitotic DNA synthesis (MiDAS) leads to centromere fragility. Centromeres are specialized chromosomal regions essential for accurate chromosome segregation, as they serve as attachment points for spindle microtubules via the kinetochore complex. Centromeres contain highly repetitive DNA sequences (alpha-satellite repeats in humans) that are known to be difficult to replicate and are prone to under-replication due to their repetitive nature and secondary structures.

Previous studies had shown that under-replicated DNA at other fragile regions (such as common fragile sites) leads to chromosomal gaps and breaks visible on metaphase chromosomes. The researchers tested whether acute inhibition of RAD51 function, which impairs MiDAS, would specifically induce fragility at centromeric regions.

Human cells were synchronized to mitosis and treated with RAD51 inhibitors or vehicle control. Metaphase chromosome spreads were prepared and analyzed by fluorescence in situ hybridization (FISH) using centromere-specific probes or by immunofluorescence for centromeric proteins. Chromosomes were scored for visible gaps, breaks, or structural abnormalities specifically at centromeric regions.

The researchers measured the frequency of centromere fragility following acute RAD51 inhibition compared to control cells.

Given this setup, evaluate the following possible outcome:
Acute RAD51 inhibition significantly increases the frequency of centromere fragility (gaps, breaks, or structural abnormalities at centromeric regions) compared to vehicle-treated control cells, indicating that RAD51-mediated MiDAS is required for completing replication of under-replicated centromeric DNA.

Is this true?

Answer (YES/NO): NO